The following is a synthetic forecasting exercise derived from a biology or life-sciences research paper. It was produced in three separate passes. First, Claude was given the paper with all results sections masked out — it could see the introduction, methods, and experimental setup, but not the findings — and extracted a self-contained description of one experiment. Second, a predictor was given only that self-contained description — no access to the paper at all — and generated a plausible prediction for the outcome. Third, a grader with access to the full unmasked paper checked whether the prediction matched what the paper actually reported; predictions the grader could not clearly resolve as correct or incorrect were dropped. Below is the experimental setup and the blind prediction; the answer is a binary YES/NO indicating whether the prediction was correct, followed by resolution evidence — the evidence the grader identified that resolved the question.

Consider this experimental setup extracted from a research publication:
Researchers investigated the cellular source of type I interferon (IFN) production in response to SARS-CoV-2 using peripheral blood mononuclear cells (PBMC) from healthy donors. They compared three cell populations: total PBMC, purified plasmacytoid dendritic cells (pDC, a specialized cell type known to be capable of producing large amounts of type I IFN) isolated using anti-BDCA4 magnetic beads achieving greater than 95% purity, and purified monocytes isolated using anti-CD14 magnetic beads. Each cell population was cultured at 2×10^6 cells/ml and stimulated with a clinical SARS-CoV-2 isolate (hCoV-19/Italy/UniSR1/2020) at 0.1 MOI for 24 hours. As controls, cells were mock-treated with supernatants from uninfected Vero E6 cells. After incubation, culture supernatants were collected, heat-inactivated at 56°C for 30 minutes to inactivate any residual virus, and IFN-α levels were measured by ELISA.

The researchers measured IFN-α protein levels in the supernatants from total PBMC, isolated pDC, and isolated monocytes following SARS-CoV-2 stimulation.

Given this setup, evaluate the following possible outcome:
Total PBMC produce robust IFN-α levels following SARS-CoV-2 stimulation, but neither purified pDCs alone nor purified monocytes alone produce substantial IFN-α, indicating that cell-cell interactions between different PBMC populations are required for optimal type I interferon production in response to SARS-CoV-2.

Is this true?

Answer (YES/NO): NO